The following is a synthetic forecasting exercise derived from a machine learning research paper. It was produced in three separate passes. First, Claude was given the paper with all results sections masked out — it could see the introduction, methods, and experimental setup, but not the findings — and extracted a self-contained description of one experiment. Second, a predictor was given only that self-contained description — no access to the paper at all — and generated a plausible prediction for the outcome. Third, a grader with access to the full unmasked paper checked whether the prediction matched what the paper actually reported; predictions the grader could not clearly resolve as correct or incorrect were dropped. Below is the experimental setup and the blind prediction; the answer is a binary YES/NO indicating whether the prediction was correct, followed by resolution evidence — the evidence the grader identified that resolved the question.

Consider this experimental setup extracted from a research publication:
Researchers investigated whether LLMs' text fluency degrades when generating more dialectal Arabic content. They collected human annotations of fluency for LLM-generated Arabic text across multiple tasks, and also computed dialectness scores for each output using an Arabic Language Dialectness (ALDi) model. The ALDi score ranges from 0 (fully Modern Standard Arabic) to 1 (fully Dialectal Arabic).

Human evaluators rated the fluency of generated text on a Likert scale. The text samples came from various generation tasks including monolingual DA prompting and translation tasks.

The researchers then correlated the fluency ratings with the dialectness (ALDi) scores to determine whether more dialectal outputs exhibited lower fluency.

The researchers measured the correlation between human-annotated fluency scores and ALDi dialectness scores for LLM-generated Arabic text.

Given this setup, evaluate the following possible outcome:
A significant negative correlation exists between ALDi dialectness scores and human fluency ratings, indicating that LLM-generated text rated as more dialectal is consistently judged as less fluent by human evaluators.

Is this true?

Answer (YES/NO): NO